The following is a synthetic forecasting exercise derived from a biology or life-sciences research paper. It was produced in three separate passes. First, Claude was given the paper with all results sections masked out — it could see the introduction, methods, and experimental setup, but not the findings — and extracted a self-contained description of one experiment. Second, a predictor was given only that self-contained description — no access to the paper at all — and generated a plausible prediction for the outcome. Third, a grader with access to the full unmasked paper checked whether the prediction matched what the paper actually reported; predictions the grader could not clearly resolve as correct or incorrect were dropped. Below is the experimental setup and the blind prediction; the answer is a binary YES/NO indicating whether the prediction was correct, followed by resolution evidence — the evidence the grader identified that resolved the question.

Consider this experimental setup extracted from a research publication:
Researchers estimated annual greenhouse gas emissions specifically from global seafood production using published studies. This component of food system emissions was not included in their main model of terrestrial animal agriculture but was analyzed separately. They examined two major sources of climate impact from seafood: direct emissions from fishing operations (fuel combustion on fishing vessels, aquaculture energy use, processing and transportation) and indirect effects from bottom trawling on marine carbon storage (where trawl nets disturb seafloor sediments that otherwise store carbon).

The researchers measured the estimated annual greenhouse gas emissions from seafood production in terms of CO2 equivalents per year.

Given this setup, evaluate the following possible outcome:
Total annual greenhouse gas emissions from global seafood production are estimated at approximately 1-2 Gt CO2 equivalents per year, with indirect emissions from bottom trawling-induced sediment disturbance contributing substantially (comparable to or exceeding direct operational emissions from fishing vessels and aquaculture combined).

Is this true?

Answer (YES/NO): YES